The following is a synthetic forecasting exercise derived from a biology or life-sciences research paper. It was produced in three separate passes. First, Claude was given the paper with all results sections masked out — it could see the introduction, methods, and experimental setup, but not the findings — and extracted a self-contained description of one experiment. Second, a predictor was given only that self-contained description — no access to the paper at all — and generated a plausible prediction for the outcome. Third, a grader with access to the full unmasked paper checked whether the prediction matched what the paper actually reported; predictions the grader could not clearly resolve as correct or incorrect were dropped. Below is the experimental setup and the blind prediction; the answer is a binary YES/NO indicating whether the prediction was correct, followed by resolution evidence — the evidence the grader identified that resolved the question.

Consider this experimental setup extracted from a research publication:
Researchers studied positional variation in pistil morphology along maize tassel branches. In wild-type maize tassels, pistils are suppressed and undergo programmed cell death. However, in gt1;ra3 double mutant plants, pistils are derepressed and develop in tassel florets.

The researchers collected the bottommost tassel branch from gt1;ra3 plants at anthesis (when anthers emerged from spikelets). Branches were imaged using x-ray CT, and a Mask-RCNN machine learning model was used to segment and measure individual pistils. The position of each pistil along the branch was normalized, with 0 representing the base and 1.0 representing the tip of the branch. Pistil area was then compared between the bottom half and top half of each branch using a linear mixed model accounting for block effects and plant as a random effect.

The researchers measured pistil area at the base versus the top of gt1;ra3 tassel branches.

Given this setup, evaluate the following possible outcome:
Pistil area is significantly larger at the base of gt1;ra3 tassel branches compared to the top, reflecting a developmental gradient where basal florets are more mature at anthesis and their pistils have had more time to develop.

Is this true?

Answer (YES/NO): YES